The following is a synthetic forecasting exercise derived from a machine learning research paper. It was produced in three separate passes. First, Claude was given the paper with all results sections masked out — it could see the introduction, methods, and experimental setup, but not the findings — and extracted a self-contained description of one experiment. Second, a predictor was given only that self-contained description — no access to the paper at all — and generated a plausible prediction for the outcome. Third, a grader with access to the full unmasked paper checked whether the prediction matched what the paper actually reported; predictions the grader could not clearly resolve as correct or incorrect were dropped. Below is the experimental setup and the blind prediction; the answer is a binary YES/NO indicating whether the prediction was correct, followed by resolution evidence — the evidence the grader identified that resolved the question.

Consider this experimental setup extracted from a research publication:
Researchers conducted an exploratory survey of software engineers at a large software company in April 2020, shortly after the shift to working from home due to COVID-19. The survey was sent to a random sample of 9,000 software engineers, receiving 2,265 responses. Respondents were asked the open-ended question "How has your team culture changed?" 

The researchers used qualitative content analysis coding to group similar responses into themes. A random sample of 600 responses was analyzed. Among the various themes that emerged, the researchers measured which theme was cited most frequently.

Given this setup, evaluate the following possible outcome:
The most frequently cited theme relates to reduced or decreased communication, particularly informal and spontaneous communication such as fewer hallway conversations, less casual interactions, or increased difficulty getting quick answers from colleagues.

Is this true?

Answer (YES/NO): NO